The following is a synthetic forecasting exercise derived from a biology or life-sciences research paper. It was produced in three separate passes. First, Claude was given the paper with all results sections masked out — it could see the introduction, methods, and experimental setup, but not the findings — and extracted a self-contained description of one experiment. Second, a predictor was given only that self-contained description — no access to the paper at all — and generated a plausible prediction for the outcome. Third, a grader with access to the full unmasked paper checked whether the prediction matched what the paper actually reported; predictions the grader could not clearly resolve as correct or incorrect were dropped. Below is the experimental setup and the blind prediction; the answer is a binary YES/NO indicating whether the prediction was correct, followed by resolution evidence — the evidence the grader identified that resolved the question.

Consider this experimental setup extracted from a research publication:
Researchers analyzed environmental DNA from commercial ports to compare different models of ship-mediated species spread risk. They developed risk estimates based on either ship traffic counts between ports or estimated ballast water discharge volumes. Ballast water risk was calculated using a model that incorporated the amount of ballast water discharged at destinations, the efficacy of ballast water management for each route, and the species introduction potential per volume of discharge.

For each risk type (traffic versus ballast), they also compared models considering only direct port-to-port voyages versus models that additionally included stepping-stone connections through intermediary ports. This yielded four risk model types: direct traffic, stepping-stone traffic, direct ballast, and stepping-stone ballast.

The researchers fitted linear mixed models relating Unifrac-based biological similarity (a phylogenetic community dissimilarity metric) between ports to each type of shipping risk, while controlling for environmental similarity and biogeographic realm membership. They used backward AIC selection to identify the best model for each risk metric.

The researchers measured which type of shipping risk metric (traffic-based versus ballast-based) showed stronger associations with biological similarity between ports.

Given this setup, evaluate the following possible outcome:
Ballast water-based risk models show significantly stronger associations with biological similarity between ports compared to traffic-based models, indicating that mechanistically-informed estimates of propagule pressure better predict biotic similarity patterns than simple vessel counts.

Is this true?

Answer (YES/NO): NO